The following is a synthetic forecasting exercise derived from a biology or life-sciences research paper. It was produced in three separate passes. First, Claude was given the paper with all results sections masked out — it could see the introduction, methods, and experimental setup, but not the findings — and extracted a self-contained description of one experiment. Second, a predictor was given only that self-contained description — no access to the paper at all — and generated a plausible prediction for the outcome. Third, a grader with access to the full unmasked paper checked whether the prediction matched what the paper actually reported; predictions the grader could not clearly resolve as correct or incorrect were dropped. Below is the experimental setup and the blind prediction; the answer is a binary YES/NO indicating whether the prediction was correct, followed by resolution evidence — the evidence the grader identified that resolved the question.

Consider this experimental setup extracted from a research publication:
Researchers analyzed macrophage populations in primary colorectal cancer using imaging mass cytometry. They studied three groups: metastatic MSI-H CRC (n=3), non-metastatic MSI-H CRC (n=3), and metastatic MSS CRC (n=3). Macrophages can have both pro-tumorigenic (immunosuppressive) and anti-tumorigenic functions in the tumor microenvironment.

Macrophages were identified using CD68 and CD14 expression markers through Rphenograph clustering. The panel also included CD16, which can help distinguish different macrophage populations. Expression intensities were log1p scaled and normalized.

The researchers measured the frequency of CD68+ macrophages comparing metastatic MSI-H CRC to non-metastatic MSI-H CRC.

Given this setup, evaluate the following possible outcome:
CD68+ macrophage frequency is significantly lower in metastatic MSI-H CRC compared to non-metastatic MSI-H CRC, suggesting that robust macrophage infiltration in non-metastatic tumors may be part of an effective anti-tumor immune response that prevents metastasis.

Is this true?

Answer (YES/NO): YES